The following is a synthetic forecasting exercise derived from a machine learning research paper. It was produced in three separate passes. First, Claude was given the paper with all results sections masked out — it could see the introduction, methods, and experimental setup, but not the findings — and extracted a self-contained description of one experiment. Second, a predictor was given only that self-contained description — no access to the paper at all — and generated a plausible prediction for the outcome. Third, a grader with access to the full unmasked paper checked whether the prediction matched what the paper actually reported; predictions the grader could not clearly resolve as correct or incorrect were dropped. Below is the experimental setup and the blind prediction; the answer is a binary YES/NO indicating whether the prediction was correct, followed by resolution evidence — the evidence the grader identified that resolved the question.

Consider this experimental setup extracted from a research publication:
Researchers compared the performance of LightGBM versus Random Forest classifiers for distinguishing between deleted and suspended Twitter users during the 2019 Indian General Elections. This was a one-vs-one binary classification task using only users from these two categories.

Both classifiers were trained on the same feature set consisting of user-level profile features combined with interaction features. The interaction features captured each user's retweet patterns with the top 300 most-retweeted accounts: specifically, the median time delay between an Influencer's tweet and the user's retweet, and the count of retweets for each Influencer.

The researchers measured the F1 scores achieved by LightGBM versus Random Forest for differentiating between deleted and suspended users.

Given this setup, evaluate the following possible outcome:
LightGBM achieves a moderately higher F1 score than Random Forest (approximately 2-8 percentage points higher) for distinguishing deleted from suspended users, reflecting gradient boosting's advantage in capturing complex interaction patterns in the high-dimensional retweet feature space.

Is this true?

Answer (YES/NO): NO